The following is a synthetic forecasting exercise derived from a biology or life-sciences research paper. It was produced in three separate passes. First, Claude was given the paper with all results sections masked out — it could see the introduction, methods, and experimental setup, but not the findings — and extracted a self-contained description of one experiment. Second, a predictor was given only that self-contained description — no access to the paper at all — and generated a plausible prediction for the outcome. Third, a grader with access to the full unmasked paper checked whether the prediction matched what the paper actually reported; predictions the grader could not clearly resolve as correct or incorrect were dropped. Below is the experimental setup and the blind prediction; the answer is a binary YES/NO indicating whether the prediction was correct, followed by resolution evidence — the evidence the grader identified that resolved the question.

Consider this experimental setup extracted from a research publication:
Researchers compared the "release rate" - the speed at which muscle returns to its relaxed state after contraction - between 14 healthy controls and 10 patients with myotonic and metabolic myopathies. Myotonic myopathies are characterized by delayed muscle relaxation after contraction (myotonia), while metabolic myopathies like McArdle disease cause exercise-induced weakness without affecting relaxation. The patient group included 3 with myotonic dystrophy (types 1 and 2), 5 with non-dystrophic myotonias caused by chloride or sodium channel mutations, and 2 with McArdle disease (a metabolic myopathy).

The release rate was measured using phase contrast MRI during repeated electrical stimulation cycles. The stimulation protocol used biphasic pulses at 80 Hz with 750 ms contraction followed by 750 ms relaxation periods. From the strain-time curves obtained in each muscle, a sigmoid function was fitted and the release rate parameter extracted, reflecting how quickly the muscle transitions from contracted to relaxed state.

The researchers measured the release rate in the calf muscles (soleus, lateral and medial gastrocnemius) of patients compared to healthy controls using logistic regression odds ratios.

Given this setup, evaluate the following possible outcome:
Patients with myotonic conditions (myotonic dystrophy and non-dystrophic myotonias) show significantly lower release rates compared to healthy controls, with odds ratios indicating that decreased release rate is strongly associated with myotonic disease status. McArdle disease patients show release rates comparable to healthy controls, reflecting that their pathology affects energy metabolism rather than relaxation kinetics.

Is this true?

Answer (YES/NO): NO